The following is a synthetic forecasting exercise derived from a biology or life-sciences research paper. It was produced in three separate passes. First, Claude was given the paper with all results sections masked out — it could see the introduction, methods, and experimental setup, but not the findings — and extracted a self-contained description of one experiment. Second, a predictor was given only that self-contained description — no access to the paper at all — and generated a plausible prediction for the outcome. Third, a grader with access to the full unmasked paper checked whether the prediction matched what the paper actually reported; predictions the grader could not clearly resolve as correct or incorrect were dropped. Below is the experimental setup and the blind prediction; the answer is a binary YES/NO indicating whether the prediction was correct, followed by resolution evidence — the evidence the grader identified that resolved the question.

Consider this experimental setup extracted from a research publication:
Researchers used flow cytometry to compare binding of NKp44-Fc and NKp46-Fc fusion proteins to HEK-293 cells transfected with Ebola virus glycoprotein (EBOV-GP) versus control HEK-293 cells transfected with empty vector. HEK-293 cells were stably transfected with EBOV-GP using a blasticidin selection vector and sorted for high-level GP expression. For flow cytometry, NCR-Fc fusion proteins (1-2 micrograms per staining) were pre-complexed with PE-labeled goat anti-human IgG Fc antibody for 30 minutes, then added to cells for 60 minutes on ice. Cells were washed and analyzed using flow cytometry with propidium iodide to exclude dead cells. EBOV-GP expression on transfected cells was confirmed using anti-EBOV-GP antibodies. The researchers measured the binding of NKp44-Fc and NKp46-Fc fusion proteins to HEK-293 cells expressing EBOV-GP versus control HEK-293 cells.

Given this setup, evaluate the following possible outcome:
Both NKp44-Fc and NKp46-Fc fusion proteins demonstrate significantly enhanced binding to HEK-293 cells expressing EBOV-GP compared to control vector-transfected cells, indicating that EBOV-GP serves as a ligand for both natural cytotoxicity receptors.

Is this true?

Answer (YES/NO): NO